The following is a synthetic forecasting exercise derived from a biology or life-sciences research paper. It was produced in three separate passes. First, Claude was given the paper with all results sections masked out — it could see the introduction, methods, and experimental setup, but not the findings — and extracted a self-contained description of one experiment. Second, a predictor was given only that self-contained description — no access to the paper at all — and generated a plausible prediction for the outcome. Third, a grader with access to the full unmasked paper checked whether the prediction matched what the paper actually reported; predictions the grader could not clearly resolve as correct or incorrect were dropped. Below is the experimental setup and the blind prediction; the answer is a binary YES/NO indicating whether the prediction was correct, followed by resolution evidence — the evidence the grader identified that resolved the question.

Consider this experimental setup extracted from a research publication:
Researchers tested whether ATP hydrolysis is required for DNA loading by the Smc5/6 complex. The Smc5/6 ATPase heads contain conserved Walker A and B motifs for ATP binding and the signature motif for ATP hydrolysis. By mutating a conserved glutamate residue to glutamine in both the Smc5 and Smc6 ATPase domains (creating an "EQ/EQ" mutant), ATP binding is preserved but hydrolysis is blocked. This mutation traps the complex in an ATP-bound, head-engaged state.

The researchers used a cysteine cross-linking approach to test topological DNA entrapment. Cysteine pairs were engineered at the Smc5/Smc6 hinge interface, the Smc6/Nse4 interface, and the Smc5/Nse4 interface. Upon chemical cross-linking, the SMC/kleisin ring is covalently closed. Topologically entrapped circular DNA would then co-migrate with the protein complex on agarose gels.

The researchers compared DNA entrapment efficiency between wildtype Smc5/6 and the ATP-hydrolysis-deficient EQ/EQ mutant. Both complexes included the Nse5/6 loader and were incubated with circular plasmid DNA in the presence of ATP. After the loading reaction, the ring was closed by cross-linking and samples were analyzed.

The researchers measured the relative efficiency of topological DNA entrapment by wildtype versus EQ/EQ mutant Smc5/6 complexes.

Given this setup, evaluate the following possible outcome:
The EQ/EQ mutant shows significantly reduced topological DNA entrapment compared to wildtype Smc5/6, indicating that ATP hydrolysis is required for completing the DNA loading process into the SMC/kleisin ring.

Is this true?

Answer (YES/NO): NO